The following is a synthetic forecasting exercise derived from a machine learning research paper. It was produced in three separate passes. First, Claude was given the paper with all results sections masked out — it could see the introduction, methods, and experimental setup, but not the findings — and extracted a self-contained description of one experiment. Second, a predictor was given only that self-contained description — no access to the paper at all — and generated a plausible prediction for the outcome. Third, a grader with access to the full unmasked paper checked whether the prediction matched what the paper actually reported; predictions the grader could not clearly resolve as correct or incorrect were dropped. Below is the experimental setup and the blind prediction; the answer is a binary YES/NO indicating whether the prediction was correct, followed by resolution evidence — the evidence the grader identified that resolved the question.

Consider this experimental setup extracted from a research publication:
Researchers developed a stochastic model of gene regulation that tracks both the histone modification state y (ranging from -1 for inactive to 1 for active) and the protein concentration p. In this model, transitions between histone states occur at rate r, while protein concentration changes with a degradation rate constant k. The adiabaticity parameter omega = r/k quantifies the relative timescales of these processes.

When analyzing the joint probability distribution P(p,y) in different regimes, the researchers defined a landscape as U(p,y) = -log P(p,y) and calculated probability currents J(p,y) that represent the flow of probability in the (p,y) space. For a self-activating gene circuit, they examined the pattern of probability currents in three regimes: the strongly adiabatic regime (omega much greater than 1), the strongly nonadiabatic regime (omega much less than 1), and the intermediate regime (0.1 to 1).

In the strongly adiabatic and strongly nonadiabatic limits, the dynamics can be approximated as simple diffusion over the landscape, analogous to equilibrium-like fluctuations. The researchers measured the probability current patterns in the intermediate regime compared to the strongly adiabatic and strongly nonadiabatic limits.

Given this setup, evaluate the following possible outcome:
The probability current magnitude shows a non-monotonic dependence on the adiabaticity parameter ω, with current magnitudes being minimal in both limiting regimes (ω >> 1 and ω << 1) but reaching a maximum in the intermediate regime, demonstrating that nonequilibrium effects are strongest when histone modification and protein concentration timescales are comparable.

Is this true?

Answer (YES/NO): NO